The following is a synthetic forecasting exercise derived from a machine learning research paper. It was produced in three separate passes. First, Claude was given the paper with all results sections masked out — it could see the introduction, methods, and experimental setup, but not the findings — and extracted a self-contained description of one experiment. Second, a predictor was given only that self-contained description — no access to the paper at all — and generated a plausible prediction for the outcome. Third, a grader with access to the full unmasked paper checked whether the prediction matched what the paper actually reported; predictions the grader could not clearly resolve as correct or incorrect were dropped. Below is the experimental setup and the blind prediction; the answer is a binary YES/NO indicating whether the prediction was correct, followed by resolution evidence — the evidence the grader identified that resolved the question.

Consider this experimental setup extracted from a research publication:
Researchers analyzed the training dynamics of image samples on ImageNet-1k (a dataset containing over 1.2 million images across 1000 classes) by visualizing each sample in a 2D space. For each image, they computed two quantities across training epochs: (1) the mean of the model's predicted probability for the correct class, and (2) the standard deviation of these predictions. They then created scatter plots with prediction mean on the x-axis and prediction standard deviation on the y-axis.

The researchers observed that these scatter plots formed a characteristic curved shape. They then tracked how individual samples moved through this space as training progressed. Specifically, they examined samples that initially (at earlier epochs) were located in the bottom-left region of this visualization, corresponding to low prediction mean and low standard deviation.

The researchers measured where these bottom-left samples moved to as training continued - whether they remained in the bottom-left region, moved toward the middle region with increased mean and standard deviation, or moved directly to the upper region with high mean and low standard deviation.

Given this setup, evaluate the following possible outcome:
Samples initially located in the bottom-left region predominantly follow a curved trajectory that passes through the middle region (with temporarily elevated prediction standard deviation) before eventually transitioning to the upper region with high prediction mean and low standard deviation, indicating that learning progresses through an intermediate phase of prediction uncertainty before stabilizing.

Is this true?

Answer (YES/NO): YES